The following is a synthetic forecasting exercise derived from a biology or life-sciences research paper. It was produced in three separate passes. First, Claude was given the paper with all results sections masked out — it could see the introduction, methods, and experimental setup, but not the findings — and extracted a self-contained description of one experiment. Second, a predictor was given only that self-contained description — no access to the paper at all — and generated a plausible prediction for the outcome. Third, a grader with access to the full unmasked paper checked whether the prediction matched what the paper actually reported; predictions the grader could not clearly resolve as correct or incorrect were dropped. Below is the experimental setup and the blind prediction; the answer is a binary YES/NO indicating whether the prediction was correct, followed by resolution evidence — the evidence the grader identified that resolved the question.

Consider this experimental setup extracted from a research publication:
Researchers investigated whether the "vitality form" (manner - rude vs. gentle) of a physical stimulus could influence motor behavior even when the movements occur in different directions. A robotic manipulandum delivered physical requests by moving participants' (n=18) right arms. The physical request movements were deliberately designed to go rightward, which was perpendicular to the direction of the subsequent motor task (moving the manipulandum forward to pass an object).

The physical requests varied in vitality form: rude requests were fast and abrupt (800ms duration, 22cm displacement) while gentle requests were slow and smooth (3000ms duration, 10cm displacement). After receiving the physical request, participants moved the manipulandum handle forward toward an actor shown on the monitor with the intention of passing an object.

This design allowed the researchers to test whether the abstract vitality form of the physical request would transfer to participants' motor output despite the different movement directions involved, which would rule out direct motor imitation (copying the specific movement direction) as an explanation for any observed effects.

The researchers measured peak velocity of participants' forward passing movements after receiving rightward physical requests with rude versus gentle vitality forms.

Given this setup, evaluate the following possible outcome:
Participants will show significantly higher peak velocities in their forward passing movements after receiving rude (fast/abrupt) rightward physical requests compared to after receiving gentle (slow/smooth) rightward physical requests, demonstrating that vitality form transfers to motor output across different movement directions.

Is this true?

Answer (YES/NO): YES